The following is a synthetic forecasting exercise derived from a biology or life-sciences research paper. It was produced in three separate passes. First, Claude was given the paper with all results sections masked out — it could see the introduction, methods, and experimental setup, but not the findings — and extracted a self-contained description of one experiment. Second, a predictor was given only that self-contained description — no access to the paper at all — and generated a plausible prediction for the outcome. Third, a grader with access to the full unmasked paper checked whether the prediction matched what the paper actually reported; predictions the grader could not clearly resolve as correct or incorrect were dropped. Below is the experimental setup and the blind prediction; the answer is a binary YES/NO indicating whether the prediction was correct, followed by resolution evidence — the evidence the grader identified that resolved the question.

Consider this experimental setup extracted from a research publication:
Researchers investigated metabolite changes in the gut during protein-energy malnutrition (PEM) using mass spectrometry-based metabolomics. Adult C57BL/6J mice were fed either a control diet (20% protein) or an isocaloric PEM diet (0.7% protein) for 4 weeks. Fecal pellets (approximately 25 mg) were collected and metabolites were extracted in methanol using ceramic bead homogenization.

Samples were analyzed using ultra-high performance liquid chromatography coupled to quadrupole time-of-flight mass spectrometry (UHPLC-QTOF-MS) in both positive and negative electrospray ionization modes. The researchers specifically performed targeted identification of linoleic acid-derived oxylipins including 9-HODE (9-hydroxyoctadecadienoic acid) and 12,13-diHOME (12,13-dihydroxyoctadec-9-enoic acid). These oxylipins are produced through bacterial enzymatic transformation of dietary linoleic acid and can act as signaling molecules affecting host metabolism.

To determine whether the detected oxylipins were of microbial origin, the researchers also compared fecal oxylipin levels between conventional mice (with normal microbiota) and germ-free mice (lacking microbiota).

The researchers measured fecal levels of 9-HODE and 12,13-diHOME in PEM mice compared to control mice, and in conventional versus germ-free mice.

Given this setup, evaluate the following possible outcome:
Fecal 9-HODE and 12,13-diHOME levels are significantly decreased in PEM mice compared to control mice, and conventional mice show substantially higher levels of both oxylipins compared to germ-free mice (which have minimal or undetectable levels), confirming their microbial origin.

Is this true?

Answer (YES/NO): NO